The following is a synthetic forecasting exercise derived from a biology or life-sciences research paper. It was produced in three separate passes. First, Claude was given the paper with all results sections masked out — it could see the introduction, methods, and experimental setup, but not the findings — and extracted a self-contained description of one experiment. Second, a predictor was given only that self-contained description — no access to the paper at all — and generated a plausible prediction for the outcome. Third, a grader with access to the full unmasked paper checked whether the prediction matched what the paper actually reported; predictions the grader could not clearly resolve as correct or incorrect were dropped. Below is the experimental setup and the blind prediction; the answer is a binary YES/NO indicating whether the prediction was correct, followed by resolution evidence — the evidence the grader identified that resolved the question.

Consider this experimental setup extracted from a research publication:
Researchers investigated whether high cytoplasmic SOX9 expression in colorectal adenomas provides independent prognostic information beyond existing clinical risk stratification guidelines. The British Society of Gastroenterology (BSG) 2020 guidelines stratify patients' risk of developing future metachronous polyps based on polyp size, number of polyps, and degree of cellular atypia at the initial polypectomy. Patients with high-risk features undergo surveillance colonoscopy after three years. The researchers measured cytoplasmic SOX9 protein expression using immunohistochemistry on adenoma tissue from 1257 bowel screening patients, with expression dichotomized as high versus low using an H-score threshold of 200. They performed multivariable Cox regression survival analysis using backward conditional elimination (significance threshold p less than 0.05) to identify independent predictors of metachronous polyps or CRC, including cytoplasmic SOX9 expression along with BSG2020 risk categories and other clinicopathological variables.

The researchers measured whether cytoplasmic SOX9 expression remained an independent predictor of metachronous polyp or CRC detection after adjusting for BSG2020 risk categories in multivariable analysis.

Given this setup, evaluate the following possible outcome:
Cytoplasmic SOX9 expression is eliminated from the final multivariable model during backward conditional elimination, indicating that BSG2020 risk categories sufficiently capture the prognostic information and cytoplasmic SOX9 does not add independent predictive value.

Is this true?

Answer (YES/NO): NO